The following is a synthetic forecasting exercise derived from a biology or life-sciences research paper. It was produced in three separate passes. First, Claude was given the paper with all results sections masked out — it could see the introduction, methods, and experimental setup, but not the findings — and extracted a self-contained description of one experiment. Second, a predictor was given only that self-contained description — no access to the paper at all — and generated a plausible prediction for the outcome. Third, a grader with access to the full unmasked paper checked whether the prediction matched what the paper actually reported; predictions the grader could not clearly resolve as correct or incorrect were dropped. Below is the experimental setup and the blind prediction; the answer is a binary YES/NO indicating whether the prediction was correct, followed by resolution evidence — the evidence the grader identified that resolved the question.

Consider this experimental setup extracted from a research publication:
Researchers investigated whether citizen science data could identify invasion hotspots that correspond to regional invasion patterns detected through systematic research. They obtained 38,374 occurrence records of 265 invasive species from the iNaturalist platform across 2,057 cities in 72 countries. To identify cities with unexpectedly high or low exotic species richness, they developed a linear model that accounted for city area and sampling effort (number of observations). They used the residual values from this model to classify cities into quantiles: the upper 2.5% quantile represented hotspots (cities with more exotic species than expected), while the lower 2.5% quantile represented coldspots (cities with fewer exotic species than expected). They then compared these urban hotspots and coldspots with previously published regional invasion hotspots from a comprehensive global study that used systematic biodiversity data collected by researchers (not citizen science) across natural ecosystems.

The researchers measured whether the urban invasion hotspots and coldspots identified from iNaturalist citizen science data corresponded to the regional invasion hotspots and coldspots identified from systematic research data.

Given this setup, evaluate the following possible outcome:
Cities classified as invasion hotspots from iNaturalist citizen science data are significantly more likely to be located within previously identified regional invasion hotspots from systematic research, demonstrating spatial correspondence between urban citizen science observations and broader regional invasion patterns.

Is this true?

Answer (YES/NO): NO